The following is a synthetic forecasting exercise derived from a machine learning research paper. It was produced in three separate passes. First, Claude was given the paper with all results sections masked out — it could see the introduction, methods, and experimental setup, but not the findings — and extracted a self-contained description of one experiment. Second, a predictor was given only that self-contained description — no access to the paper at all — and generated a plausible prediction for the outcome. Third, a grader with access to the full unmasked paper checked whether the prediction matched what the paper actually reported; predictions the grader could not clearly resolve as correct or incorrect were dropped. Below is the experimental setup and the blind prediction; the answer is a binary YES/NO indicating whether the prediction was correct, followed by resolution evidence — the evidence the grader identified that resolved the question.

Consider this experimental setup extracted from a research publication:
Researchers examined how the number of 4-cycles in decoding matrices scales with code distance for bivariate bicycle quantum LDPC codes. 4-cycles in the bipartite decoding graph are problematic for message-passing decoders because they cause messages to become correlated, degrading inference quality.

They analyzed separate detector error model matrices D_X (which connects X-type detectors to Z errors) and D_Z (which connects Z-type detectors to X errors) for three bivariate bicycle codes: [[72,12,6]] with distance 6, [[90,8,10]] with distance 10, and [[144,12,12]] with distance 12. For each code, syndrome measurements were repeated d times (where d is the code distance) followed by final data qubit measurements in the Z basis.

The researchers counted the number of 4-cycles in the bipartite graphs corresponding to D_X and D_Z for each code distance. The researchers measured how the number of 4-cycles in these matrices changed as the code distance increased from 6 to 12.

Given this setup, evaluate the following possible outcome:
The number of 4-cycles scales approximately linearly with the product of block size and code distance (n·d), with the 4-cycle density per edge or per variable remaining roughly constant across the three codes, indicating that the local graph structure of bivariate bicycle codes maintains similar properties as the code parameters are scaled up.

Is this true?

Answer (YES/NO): YES